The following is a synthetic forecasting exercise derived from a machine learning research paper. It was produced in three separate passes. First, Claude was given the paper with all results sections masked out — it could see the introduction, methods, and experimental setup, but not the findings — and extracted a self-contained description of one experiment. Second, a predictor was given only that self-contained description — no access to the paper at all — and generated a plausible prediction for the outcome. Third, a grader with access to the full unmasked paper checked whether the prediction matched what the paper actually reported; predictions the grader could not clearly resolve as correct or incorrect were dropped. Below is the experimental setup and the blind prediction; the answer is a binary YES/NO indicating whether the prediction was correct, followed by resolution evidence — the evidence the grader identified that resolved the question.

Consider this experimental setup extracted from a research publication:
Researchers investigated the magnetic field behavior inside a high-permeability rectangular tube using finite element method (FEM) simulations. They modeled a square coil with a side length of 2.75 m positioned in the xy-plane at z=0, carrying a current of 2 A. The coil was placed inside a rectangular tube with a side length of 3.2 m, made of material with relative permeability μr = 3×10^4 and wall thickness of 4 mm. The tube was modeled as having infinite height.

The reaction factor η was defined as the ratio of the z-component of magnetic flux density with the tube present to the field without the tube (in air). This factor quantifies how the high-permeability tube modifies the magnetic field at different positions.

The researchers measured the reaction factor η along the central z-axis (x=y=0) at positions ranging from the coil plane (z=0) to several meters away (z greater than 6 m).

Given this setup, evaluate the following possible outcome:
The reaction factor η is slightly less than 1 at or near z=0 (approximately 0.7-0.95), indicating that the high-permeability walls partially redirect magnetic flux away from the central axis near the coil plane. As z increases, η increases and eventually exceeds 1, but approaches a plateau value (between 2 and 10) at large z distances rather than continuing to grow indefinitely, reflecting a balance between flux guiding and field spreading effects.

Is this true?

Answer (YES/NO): NO